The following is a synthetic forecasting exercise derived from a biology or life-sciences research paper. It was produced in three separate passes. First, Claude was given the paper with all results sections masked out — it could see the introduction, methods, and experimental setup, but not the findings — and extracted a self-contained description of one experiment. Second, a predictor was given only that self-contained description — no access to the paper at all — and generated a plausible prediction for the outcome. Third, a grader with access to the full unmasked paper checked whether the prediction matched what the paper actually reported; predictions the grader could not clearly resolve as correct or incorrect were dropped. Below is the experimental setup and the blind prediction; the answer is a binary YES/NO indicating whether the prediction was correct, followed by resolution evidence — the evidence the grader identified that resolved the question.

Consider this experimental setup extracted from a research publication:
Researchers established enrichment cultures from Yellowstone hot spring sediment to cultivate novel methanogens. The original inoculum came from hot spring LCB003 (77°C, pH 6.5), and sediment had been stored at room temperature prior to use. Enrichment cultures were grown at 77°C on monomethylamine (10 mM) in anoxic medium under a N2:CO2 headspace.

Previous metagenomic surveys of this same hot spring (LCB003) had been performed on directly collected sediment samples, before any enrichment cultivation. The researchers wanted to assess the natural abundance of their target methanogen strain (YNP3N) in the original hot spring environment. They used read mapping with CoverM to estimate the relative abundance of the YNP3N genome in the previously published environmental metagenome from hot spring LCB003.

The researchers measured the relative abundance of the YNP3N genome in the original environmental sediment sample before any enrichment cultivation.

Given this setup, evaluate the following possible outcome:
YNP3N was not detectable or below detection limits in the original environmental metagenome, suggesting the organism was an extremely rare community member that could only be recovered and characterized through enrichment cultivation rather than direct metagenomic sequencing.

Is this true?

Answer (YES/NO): NO